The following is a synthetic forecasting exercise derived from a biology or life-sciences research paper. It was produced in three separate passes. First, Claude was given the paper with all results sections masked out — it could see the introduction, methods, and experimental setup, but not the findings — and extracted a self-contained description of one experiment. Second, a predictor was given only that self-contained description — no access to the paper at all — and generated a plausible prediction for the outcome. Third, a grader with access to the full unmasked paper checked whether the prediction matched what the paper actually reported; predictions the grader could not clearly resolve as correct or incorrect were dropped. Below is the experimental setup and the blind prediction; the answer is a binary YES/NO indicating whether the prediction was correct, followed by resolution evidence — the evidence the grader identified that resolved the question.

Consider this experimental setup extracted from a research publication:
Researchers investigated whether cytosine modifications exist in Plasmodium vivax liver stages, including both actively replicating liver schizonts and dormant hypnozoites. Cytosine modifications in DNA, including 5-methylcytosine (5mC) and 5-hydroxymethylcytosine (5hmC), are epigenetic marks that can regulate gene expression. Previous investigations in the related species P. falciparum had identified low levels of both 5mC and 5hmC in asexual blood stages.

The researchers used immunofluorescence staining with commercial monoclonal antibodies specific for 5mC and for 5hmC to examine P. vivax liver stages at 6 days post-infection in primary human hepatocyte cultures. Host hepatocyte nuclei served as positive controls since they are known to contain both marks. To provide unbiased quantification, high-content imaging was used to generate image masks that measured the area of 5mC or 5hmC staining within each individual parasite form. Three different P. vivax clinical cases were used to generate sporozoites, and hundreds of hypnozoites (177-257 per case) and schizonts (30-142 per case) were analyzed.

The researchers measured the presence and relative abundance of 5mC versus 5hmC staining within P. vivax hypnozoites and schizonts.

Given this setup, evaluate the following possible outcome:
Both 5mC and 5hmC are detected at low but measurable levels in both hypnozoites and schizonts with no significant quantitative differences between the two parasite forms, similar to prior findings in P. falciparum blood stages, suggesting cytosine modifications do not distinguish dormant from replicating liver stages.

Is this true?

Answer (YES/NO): NO